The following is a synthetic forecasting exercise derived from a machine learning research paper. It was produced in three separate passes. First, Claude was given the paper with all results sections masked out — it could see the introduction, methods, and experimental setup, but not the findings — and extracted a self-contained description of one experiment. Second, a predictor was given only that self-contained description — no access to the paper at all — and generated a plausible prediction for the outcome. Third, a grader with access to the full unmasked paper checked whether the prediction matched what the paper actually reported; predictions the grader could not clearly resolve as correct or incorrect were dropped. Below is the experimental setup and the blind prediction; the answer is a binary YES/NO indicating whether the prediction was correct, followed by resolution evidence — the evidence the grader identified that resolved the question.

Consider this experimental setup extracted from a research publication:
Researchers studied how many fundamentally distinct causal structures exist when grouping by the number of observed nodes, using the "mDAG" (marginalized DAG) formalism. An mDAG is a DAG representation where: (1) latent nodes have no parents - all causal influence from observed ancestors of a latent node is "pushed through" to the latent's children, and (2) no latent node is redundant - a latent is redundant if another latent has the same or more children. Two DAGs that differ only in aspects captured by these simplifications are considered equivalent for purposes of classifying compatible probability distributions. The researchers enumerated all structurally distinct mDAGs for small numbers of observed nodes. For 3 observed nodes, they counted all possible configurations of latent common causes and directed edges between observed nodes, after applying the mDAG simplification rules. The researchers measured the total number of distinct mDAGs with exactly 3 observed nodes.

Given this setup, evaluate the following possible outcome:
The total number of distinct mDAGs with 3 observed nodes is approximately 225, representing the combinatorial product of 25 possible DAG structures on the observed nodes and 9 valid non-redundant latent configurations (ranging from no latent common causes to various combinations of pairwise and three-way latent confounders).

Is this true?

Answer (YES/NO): NO